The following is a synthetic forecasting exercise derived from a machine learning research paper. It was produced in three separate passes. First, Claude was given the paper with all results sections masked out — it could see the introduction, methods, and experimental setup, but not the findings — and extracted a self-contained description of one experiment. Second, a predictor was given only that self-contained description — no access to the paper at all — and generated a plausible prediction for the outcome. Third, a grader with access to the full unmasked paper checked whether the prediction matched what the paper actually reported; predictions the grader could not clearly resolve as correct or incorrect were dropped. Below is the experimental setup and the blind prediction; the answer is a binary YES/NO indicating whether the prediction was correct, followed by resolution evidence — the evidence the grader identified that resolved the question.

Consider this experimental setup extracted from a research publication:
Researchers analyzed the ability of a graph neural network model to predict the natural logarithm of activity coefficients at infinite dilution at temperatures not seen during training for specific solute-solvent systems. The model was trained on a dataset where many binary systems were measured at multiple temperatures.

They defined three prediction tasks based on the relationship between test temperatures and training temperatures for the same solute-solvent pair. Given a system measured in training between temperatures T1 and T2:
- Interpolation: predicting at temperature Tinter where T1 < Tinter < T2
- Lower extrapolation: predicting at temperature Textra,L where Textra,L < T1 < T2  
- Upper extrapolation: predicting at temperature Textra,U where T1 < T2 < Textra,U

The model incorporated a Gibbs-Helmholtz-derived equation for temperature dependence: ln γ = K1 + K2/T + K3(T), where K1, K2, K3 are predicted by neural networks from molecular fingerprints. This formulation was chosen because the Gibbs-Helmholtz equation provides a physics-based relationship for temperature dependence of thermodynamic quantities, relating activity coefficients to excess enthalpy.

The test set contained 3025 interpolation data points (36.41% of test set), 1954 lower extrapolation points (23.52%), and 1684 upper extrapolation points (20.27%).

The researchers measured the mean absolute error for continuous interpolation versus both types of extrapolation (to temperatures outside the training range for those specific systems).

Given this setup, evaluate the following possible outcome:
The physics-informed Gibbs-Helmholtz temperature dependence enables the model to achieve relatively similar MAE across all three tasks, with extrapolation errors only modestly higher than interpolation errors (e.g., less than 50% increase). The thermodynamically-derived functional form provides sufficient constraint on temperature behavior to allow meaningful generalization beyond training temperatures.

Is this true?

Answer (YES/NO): YES